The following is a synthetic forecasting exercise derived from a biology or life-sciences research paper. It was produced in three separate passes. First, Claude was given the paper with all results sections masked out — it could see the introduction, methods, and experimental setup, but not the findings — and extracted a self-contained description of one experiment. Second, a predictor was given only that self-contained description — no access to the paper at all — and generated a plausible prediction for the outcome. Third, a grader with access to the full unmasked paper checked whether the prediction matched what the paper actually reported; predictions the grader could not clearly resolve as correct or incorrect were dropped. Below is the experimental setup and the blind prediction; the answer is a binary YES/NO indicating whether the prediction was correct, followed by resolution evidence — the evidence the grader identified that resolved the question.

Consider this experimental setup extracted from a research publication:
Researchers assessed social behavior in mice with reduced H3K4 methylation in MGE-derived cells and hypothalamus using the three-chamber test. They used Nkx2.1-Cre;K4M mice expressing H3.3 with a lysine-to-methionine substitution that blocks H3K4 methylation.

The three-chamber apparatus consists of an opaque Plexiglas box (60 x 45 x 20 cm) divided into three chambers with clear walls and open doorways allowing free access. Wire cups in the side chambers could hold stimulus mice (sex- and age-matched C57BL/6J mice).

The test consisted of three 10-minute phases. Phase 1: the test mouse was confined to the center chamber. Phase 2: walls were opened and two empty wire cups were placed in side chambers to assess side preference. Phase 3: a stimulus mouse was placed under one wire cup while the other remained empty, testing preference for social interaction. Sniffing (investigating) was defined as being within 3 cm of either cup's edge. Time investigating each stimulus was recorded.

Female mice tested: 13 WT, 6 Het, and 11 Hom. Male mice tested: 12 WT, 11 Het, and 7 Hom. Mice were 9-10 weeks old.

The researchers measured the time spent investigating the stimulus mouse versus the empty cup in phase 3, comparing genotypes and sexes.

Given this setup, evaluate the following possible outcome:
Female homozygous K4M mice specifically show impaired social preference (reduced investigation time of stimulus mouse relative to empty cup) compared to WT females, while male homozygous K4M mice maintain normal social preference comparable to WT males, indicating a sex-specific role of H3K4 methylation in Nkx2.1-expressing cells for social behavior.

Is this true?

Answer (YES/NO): NO